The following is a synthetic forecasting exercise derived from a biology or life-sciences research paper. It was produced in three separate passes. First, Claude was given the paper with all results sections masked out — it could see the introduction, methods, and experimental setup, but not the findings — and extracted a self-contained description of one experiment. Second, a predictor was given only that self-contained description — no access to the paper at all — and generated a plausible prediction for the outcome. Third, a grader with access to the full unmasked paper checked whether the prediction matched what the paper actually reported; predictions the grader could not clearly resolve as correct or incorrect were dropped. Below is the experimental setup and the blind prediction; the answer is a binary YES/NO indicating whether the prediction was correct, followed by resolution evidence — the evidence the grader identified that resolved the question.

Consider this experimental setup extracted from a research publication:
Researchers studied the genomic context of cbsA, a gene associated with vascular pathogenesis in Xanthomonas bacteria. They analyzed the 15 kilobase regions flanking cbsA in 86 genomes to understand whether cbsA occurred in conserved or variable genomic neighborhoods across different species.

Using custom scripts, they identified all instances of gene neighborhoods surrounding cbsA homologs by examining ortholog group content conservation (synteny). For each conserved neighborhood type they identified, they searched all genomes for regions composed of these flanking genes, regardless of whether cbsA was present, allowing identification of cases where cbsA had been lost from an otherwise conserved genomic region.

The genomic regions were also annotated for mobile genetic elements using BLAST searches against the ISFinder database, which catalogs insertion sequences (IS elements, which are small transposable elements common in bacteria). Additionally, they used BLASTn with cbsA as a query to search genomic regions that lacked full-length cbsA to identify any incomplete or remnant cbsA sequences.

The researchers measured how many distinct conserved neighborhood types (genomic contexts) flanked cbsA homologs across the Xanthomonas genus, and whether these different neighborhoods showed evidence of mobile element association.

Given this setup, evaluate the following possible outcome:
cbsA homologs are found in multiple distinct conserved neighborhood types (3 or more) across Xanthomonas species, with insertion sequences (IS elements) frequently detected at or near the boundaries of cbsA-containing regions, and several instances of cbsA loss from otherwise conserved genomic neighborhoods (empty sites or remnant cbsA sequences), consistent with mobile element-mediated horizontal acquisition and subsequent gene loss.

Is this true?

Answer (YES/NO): NO